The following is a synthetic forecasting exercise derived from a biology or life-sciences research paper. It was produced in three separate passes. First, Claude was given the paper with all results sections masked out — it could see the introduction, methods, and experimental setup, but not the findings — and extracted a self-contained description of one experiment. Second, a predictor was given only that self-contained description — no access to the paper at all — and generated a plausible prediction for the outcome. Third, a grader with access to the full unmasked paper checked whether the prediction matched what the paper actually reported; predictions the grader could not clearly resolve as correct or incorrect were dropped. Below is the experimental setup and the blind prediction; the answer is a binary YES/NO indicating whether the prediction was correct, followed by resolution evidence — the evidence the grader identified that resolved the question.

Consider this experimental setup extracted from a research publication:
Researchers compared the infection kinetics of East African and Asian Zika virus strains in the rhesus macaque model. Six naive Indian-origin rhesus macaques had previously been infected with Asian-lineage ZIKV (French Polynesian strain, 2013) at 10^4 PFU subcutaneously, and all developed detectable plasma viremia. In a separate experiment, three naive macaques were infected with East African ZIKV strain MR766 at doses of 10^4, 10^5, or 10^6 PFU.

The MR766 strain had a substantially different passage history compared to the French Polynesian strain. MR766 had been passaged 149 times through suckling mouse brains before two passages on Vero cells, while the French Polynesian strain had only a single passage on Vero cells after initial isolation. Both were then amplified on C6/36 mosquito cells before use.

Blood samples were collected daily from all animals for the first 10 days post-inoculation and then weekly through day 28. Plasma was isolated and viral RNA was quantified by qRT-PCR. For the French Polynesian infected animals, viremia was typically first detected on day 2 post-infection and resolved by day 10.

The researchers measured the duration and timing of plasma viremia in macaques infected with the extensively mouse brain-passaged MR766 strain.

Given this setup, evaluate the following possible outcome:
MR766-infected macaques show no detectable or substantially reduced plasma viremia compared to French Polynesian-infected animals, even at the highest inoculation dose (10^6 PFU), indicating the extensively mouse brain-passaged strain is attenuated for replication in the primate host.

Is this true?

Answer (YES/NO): NO